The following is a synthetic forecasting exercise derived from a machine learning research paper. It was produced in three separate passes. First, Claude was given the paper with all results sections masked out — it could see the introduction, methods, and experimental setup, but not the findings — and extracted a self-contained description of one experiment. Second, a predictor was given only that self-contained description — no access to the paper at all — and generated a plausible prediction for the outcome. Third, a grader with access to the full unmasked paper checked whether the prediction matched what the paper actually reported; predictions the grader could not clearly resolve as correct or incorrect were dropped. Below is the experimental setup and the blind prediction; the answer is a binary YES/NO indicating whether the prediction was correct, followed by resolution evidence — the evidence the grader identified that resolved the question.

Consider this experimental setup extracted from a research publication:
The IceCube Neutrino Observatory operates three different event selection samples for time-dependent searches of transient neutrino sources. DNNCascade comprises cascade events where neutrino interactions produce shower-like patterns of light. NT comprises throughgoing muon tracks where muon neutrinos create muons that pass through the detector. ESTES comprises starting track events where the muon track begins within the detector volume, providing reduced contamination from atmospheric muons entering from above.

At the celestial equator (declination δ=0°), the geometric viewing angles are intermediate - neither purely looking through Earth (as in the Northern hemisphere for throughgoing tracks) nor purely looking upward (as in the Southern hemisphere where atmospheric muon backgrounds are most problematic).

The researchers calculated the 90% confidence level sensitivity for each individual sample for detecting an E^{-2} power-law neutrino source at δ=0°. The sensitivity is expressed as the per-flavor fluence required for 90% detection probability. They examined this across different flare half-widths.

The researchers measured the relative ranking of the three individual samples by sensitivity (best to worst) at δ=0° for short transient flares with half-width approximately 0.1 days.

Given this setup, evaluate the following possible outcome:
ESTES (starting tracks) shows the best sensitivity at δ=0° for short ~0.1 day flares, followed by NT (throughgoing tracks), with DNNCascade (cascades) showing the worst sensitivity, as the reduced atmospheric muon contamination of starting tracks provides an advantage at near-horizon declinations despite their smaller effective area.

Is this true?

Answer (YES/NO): NO